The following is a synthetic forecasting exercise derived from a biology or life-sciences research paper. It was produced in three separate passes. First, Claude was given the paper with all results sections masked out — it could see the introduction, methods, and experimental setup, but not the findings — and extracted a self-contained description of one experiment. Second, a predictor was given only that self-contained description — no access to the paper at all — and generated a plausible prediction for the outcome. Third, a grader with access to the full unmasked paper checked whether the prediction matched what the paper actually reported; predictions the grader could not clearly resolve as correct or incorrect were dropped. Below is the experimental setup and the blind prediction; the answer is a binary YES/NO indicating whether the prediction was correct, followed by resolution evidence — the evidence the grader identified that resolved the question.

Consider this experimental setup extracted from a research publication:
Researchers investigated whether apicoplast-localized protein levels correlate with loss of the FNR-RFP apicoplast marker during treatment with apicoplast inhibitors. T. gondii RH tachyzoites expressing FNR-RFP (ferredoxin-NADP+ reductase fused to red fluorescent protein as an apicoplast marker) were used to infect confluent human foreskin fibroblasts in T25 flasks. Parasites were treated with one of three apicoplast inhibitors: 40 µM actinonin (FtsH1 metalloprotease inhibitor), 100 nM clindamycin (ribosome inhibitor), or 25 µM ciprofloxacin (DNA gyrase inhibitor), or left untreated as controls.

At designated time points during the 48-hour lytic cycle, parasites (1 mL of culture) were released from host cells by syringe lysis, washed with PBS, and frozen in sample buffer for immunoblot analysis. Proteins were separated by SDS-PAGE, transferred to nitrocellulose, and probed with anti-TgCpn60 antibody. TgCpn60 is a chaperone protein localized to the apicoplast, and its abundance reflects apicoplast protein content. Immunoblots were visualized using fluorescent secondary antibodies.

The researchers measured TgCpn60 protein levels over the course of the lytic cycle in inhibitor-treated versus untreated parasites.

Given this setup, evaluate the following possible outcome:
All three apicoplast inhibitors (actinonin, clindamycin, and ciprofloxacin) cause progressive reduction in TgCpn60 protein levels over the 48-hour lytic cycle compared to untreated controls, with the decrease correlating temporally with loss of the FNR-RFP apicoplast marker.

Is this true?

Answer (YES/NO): NO